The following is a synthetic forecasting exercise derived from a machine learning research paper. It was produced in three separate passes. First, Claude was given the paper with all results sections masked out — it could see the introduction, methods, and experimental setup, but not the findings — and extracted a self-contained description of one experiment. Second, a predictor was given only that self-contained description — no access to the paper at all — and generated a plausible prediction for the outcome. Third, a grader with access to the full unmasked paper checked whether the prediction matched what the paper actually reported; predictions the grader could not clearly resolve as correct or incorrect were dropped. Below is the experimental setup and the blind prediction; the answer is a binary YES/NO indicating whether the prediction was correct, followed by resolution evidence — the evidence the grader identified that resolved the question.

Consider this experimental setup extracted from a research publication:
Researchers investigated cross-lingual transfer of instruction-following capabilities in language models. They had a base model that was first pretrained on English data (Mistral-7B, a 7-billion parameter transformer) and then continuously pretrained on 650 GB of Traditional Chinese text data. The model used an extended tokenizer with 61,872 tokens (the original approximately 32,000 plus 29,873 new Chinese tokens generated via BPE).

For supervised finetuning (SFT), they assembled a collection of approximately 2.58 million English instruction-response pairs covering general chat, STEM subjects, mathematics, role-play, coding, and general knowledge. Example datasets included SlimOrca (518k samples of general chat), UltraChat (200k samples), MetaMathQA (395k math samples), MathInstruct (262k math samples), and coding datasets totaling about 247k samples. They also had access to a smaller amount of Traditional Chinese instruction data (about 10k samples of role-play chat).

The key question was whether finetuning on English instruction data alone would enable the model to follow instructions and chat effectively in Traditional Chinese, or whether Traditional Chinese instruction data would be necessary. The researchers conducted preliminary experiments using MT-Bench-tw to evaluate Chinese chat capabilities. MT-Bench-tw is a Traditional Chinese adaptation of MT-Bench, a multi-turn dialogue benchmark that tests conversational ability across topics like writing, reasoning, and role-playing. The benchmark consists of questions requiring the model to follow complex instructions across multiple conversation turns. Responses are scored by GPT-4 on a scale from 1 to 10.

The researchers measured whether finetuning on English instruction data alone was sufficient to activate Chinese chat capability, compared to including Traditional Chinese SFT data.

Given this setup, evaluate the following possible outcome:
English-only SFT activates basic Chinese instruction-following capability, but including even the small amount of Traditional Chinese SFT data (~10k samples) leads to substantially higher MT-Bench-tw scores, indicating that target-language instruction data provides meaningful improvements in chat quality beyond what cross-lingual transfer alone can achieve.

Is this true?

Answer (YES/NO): NO